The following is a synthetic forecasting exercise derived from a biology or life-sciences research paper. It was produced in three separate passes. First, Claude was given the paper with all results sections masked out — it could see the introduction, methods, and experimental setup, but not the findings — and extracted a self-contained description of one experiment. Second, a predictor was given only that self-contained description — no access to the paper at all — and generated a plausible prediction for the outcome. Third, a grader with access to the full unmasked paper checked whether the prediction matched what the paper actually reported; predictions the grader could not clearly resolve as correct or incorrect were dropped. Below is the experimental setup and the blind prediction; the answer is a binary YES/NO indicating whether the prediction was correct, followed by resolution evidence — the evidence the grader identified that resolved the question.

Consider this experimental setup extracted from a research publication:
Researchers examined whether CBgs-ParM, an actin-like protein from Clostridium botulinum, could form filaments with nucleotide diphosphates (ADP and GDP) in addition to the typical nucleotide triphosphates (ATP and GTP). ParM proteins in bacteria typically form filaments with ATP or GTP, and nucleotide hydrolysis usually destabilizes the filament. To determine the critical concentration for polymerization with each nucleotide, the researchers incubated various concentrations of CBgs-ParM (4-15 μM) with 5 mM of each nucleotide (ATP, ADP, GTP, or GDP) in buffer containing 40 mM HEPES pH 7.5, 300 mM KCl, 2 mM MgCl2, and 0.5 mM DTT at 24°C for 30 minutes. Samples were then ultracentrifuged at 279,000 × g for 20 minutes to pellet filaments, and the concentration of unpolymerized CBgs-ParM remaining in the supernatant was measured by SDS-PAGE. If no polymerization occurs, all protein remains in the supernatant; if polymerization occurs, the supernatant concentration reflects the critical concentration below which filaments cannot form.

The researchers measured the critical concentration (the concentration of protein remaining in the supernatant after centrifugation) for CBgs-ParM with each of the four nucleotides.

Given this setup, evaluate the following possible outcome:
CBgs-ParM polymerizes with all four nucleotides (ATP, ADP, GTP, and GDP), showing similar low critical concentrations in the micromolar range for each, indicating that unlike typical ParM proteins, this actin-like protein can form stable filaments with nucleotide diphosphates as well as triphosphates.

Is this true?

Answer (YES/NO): YES